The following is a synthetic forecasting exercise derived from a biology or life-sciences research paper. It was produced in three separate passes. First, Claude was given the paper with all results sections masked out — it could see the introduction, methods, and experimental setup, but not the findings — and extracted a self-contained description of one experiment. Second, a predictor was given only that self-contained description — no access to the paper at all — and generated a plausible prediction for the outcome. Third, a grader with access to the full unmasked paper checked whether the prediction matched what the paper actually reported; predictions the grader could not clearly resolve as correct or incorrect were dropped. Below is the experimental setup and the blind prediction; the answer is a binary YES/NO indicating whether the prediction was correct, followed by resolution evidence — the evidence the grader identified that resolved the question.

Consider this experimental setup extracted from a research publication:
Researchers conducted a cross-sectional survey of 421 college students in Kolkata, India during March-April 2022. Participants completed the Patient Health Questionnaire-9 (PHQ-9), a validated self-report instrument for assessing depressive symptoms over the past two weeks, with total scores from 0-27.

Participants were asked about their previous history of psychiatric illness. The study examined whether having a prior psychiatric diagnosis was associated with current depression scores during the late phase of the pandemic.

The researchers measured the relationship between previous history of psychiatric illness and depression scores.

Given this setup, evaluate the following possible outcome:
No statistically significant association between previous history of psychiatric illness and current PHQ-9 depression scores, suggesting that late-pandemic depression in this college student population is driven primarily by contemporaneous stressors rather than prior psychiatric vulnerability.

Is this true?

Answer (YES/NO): NO